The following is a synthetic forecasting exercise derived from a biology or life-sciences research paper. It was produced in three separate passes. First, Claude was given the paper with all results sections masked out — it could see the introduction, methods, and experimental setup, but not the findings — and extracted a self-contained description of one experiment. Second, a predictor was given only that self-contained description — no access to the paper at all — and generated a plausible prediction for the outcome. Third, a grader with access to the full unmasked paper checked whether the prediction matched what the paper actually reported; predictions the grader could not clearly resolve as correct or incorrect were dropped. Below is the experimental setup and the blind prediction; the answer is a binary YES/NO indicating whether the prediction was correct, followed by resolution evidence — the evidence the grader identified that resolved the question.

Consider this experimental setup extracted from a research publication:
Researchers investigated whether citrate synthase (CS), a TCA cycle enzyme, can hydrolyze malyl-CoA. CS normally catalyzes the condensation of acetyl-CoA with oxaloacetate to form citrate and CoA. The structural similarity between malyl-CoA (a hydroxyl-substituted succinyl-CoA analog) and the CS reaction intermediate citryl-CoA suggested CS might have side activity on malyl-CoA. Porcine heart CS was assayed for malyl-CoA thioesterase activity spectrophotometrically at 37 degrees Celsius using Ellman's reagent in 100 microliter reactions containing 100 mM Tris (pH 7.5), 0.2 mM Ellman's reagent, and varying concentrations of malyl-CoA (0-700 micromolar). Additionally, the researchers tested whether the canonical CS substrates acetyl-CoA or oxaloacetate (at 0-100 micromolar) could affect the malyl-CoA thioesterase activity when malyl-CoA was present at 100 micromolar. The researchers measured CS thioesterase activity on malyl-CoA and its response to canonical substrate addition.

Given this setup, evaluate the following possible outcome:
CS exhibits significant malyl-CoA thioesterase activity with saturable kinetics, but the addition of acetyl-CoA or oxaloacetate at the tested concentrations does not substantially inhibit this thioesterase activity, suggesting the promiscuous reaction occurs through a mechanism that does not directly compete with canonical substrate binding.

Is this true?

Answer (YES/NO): NO